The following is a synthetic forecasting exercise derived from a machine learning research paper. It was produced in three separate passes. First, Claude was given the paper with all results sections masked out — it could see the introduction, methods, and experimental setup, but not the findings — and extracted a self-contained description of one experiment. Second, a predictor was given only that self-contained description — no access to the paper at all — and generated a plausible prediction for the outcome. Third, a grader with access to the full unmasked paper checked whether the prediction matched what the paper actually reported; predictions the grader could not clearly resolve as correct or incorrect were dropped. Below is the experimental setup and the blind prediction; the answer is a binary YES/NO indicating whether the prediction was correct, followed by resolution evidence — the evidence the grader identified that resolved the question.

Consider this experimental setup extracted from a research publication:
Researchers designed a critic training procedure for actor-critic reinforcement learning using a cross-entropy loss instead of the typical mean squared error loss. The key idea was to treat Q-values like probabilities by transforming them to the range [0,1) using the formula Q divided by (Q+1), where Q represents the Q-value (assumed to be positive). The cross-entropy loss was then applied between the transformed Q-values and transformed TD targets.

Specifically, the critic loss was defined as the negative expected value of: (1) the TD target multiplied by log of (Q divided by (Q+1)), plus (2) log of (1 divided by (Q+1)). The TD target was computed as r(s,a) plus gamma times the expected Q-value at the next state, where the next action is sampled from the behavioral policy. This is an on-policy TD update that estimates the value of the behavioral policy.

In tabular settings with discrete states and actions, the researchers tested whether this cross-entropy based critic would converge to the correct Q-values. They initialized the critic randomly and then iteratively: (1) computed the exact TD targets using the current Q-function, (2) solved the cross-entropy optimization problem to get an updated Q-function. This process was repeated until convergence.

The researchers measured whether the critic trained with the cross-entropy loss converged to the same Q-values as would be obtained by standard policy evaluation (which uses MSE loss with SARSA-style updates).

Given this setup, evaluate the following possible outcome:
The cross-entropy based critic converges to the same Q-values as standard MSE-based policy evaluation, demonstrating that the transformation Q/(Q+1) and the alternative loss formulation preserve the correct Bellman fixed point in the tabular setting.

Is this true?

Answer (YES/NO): YES